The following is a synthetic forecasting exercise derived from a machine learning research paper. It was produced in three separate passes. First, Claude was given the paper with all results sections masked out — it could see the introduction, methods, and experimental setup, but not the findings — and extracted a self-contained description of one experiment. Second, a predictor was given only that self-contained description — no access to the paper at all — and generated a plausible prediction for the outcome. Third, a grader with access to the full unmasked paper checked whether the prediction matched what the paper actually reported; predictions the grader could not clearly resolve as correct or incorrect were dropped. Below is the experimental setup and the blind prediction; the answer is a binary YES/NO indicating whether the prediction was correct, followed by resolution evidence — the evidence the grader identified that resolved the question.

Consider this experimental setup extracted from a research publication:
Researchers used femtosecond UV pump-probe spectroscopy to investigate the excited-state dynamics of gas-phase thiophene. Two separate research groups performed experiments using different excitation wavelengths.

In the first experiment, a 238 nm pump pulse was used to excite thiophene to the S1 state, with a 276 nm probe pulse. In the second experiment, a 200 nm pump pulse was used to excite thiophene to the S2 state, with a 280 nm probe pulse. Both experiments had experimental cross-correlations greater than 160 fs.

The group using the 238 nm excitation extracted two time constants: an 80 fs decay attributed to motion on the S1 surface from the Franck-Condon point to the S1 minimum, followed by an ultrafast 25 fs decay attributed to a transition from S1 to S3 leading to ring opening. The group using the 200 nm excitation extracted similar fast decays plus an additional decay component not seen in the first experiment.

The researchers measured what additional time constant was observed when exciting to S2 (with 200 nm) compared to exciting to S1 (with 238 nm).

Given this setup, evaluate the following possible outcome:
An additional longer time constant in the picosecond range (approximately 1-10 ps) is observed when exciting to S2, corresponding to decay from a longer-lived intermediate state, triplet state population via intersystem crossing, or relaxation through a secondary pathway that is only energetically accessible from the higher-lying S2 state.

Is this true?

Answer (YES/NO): NO